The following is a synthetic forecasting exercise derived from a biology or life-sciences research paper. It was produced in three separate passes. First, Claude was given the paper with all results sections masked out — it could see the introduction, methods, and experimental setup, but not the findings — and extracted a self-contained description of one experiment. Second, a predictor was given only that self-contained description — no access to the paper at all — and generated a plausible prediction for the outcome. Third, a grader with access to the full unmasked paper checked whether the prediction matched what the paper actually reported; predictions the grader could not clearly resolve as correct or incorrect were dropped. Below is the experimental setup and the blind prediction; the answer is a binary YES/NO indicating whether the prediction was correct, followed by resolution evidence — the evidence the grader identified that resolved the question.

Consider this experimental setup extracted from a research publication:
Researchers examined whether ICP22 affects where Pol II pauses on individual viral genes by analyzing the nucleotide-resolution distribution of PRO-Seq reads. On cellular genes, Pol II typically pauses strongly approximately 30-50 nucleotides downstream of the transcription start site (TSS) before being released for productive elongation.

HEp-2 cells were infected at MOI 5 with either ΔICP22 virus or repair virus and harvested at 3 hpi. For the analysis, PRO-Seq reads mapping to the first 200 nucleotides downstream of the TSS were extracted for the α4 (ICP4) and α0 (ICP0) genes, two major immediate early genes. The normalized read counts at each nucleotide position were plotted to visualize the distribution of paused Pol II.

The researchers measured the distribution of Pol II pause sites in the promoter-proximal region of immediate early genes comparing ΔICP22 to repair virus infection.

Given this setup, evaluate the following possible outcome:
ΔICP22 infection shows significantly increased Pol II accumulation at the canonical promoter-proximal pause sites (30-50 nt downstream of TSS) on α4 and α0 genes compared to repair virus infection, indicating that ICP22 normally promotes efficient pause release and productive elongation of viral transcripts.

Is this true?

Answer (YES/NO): NO